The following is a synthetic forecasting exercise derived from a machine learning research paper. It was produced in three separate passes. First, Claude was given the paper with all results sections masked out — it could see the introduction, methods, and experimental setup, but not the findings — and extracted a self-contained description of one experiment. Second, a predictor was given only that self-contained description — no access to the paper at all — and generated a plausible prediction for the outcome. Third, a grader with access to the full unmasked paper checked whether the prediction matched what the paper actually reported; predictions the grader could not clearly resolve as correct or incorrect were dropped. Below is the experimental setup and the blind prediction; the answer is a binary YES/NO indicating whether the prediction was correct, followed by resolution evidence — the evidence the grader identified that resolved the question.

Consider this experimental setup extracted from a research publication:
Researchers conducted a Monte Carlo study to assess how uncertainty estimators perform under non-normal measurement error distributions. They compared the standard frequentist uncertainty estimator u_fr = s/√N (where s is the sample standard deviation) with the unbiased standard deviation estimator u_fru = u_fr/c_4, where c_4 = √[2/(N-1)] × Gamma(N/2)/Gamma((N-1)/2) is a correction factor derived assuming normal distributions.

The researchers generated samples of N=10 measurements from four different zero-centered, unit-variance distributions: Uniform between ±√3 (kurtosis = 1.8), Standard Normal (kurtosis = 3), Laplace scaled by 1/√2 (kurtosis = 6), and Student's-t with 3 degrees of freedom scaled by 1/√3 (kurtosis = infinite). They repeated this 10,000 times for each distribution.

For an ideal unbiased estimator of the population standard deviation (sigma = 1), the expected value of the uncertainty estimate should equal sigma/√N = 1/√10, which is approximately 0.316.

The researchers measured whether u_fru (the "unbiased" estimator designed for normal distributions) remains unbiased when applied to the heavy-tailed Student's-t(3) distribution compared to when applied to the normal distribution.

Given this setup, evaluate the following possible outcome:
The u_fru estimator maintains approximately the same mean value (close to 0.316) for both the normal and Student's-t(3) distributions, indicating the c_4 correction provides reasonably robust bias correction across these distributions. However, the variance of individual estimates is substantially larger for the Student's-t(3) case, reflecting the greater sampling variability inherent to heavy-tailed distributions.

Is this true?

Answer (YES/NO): NO